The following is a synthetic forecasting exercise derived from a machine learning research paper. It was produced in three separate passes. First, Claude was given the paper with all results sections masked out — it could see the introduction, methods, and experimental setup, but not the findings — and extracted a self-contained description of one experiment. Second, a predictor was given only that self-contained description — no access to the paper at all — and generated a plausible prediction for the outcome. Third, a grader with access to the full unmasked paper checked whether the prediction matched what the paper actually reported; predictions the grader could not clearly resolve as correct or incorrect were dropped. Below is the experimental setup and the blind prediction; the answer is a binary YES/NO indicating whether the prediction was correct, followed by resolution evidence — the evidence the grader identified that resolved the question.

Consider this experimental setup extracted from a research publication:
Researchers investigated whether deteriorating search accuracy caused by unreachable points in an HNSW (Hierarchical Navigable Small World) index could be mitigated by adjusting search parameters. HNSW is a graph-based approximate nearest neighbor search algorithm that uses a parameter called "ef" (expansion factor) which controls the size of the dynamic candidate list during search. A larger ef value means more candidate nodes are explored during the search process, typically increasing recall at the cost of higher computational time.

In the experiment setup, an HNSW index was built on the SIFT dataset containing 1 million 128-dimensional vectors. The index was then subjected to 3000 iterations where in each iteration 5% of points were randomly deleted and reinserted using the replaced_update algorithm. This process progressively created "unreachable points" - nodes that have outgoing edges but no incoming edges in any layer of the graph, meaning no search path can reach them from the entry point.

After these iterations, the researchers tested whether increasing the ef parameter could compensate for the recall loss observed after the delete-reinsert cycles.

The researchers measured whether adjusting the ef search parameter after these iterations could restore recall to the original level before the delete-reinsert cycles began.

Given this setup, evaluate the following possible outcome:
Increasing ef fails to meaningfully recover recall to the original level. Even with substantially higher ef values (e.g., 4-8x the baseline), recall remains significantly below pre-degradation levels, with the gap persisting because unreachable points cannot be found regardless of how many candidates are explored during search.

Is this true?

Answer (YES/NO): YES